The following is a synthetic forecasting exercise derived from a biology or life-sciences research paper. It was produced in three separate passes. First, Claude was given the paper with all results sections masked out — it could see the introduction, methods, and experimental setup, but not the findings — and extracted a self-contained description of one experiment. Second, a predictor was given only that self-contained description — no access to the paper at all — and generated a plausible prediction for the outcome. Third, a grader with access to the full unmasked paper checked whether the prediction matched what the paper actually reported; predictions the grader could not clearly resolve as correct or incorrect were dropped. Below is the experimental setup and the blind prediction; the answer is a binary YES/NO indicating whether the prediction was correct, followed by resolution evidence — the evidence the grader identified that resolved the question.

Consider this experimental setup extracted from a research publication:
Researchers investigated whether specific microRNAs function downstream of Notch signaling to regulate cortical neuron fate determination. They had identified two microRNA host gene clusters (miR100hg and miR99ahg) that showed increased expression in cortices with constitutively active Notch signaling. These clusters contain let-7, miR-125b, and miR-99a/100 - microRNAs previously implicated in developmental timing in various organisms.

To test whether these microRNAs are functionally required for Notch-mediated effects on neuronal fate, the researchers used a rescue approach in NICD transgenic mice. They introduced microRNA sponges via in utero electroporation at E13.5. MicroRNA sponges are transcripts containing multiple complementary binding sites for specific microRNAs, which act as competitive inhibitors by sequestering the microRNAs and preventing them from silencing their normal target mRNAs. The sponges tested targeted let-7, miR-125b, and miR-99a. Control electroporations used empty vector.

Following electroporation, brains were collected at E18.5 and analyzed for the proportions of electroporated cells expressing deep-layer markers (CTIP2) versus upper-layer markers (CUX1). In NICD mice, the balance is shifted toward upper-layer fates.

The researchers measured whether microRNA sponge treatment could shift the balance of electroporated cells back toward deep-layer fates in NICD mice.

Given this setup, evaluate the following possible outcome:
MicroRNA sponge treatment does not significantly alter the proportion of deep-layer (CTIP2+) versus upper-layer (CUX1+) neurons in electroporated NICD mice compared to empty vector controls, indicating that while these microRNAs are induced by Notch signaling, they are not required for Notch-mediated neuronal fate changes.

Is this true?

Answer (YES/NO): NO